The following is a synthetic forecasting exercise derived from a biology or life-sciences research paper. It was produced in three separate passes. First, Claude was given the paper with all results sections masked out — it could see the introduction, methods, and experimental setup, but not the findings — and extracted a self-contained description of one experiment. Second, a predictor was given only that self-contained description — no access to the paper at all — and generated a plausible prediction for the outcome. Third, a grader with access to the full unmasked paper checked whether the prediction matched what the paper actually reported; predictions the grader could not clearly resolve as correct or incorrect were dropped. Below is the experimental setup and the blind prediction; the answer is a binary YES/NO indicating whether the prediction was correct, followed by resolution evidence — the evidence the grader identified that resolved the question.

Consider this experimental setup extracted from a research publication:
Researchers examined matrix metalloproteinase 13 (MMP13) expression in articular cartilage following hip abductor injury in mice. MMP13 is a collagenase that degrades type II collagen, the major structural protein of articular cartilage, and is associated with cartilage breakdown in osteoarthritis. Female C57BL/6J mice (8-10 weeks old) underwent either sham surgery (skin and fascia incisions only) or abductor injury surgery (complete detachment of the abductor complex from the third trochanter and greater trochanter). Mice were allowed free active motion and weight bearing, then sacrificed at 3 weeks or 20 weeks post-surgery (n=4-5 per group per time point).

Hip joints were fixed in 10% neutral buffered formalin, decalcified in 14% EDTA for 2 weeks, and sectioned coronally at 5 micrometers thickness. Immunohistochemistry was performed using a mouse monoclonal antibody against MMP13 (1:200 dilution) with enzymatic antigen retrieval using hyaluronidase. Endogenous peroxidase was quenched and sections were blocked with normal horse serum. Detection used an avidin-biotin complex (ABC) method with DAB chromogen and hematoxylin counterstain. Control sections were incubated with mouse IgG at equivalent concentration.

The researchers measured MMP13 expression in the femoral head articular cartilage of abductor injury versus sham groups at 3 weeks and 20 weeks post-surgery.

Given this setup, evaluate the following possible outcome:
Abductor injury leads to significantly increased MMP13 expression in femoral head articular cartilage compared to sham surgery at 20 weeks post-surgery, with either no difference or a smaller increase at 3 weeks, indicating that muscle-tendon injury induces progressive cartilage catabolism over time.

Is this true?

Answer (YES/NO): NO